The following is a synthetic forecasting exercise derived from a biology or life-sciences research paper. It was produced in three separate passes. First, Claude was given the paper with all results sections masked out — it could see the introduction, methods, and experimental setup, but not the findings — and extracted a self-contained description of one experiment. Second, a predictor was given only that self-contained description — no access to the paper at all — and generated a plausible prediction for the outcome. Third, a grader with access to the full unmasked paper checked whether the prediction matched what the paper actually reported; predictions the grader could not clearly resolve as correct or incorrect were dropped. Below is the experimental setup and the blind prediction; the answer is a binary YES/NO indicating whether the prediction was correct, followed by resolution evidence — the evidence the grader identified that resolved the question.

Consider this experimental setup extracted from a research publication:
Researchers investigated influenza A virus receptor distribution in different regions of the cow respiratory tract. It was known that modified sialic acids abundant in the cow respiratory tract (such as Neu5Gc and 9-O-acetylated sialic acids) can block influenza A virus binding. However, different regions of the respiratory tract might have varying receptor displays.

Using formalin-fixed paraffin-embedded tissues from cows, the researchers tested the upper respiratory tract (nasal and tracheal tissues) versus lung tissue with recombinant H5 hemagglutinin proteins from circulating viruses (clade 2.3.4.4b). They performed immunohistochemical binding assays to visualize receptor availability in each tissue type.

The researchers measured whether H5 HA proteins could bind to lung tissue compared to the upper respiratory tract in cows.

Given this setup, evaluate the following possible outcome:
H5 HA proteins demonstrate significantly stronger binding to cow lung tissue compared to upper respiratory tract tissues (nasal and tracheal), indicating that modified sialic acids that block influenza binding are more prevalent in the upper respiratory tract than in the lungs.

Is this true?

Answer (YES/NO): YES